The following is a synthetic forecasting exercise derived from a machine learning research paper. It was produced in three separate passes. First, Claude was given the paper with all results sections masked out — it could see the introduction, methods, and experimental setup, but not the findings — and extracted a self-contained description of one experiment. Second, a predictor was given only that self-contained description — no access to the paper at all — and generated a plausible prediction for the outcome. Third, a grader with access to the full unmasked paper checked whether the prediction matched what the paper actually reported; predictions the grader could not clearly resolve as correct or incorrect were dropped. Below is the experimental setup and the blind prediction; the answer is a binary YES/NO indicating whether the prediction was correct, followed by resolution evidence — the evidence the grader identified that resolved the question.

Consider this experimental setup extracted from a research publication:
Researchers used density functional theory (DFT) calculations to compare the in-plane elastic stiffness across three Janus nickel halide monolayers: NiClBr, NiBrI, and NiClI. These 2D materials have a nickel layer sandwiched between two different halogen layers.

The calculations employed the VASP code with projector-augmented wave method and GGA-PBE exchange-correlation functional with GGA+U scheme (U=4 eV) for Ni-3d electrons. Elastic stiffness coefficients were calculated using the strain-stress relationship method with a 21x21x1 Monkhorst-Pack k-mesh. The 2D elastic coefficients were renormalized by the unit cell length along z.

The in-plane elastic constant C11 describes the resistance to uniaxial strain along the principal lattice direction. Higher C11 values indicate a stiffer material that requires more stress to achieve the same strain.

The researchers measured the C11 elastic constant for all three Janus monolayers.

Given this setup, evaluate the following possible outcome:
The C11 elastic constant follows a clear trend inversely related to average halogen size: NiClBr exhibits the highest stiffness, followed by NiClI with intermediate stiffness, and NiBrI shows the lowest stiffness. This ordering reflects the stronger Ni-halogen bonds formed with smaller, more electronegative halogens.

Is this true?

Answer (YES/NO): YES